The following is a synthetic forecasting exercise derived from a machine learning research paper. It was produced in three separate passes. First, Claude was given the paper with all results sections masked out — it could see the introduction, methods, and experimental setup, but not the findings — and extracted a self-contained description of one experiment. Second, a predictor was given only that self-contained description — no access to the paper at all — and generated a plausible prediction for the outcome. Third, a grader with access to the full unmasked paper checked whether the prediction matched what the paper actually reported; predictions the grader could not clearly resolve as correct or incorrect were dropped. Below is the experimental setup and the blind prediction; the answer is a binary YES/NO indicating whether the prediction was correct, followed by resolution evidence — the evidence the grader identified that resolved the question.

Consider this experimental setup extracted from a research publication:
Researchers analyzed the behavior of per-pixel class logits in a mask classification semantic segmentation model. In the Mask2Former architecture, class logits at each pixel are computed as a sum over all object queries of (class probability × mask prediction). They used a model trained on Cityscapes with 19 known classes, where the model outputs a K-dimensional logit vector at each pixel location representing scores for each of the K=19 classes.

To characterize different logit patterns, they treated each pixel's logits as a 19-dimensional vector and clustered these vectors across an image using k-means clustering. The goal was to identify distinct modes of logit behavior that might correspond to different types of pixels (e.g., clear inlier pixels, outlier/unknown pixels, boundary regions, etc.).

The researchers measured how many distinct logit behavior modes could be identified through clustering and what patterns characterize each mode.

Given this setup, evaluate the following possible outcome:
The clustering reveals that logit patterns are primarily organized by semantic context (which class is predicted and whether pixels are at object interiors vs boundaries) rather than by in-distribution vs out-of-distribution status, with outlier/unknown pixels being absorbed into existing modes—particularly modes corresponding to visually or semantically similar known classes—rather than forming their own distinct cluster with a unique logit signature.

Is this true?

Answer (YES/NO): NO